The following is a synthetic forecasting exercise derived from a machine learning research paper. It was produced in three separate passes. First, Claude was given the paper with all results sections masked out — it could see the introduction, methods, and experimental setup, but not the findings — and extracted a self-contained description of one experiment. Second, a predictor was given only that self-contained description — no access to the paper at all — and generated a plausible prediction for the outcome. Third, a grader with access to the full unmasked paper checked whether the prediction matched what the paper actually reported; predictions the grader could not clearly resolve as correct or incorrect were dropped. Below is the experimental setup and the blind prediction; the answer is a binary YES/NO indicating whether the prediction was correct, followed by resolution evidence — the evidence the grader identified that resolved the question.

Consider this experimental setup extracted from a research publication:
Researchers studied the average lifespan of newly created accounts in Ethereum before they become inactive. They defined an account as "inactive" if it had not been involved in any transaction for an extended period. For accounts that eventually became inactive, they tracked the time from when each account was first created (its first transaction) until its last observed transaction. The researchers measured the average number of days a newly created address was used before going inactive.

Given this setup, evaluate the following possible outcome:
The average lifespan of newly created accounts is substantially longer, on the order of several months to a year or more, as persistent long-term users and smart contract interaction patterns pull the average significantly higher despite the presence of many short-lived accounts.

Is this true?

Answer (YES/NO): NO